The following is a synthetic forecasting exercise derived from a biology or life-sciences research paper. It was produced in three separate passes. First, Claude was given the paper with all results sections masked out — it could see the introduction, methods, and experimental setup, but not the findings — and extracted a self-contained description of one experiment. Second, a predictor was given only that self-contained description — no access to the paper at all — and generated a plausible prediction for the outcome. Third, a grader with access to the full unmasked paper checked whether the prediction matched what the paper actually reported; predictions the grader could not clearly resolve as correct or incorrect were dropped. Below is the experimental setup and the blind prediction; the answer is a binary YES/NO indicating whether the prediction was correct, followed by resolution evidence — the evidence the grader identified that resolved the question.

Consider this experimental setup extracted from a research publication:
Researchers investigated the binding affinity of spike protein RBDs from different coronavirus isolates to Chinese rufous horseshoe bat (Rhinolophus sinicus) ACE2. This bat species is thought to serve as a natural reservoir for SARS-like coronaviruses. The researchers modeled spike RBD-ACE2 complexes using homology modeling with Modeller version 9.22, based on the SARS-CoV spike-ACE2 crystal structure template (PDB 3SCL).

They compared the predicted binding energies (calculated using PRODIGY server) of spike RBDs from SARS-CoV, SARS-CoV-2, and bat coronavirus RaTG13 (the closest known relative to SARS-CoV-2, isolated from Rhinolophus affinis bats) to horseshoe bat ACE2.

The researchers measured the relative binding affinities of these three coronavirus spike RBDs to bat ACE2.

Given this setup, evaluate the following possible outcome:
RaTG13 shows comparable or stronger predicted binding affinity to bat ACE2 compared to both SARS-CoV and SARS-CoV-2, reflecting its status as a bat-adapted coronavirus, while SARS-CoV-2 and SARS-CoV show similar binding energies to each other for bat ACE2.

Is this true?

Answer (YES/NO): NO